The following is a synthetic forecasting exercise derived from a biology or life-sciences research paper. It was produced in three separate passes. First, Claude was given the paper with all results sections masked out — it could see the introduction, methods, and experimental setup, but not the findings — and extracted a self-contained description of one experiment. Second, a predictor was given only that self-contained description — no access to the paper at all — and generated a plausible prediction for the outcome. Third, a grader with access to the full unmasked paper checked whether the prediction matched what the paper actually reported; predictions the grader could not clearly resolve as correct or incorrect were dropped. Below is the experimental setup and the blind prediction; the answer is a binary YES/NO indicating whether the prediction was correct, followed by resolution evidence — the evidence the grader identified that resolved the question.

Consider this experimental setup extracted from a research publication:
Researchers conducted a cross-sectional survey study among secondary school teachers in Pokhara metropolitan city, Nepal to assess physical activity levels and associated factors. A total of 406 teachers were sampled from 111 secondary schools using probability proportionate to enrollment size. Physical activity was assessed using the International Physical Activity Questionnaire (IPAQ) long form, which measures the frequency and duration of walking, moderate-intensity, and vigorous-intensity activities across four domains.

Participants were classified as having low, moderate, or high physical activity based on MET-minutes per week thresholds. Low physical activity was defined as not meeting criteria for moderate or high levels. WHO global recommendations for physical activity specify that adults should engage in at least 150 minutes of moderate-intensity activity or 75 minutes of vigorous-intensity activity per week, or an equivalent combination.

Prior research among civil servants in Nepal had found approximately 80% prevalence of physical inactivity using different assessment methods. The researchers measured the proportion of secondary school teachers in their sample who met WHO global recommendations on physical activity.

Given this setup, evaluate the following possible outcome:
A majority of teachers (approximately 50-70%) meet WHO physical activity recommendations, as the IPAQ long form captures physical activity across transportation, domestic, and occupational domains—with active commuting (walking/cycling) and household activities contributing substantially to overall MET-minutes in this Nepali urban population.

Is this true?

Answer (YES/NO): NO